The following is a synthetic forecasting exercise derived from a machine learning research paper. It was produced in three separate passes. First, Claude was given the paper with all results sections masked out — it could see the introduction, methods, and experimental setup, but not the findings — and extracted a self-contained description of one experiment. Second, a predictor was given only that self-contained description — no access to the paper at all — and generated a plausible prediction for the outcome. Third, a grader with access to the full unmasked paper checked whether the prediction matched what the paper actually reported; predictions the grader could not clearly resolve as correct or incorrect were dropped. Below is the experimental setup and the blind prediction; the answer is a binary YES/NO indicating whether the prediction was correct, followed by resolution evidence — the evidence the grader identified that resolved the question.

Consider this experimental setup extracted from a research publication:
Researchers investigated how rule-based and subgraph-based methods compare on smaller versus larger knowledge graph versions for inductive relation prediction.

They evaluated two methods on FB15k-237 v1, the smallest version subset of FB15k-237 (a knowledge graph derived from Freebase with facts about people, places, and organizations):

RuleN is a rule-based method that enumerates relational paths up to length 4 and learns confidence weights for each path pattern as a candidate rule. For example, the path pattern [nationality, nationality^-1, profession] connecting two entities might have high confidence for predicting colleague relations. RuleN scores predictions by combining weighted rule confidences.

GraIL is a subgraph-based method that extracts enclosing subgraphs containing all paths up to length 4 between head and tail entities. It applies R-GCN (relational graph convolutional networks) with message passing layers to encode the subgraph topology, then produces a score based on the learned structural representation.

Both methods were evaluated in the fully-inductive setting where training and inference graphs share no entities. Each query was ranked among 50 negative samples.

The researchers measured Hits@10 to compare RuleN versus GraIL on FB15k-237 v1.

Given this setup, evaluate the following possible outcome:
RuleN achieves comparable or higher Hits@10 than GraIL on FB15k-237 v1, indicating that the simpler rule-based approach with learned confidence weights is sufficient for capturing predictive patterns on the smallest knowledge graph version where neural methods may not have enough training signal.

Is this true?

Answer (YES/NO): NO